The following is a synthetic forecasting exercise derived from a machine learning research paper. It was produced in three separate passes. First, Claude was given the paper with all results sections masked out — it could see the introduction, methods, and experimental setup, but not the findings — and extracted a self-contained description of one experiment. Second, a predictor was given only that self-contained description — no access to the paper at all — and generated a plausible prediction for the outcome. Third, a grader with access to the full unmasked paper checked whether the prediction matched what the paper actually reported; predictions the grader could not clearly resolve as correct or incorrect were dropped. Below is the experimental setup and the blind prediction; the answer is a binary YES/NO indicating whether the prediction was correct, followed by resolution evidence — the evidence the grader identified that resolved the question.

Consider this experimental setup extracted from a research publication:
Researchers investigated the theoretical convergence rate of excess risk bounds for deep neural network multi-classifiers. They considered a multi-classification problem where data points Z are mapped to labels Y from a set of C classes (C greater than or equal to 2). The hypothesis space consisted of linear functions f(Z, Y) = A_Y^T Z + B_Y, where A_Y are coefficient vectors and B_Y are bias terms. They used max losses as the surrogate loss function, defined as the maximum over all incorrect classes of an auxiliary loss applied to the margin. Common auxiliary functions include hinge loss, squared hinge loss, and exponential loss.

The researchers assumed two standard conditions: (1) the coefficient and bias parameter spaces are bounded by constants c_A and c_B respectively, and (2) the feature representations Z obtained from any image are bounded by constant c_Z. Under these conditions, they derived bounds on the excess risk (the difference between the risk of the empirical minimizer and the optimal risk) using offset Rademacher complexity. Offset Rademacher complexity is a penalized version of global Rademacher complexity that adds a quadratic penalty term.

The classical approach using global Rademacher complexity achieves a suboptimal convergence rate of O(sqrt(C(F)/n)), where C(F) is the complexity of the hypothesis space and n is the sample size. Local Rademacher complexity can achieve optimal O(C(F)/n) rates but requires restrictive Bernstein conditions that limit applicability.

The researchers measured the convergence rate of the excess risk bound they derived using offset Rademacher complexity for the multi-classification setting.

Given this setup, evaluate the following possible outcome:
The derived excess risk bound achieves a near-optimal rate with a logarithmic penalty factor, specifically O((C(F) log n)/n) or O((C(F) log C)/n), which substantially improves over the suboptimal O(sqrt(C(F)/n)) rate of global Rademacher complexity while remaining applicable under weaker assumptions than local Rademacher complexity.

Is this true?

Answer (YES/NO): NO